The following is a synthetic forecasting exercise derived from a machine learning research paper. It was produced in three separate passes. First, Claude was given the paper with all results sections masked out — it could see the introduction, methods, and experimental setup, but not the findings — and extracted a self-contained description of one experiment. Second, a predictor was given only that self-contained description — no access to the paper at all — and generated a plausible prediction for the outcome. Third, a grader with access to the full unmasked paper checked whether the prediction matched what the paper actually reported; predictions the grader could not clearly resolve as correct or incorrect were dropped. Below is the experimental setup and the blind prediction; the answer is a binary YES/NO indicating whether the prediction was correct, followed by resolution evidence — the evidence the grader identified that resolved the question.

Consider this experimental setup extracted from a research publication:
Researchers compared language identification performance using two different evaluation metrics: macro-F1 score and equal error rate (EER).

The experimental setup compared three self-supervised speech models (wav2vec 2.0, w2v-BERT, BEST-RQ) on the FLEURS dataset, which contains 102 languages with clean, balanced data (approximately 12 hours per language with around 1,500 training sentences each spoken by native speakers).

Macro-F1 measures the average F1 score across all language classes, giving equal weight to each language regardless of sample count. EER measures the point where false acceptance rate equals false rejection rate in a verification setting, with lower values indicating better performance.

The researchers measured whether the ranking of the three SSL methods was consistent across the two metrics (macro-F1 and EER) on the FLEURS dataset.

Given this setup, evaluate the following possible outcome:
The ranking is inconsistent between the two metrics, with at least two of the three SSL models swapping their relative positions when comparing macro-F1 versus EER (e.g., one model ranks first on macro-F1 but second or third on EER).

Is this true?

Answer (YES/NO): NO